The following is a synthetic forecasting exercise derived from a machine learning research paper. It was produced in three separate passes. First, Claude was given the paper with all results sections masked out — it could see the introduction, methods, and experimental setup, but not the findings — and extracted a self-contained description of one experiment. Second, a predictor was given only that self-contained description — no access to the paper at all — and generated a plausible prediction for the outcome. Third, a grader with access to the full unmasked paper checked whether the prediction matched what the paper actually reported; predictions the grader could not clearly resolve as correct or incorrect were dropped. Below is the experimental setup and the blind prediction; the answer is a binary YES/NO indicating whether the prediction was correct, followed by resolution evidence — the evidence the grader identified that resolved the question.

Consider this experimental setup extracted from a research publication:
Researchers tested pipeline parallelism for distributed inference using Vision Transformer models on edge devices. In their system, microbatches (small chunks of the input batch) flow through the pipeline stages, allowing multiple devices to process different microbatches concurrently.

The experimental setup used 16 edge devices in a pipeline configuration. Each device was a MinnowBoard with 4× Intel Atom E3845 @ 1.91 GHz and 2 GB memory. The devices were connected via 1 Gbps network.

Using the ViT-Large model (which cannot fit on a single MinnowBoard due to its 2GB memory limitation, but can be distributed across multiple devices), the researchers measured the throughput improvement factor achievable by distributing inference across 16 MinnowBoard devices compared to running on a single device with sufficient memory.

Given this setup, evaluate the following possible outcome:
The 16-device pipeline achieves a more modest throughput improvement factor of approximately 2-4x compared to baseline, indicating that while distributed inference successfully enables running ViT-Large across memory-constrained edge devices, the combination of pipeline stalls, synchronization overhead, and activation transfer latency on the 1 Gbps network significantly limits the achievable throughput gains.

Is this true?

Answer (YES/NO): NO